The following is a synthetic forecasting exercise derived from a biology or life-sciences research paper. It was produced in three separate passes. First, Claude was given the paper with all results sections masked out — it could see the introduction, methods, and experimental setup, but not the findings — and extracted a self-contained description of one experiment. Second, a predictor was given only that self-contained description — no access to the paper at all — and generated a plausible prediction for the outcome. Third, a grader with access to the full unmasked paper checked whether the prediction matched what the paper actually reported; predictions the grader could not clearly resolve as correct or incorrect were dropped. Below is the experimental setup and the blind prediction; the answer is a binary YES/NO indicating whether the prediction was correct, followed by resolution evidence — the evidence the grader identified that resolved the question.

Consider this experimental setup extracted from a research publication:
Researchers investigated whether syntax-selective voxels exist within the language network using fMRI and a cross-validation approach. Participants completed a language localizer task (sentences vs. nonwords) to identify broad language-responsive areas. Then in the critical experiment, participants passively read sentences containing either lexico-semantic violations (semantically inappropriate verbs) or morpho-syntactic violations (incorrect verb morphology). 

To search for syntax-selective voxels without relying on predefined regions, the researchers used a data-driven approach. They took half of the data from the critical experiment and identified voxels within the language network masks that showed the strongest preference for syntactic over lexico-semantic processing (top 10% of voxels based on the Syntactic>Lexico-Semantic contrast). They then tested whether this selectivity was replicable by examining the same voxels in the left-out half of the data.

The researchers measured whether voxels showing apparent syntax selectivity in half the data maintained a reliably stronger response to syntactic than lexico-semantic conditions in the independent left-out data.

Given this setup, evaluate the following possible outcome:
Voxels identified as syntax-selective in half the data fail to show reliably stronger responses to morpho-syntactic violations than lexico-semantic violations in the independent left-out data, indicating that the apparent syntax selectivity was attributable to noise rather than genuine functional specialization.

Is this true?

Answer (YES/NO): YES